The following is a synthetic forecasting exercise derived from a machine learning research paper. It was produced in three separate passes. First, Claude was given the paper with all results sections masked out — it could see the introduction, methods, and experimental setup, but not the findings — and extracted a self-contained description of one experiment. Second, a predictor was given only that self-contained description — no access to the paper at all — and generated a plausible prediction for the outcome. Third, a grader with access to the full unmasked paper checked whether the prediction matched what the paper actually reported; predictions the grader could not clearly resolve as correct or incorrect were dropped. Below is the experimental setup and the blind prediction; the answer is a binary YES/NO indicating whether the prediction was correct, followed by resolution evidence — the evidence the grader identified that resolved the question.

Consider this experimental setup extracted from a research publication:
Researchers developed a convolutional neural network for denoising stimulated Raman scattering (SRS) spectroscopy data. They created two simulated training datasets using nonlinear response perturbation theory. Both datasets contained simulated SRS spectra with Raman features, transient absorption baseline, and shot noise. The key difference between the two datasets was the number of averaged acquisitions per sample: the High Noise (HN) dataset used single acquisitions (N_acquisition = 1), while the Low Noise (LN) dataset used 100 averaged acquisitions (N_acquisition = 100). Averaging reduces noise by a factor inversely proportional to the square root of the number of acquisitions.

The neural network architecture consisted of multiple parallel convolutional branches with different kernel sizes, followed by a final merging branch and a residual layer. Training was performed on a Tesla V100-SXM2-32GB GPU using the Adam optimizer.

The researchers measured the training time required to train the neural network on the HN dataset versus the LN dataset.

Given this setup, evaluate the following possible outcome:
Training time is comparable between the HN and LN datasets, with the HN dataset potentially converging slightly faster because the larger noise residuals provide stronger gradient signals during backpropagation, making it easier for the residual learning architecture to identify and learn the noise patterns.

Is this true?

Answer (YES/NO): NO